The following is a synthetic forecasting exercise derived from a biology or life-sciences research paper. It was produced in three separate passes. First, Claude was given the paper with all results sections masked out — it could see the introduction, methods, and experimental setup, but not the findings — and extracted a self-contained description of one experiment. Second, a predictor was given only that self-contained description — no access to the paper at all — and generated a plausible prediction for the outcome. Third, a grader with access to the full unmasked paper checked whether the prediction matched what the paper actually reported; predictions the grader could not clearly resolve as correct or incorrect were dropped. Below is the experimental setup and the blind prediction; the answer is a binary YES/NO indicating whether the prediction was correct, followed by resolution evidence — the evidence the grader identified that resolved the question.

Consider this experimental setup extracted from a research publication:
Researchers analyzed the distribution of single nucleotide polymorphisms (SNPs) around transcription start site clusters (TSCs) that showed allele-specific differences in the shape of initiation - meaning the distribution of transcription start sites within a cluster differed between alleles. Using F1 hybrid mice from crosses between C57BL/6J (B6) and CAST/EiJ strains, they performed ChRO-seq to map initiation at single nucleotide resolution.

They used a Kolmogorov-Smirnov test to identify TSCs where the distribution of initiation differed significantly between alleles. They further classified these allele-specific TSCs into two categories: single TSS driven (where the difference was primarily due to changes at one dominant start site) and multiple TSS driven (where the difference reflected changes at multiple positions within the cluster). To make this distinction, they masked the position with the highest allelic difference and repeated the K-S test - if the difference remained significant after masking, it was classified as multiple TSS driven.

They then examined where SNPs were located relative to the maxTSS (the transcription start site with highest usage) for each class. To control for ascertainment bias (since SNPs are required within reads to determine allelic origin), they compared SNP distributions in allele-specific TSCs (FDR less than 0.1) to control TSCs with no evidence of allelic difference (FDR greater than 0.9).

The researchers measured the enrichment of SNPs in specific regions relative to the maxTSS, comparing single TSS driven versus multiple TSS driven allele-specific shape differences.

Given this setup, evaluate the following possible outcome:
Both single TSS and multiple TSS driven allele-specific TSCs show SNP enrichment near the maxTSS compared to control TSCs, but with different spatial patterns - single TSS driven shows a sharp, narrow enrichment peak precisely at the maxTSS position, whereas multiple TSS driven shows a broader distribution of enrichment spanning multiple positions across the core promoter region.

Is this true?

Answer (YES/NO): YES